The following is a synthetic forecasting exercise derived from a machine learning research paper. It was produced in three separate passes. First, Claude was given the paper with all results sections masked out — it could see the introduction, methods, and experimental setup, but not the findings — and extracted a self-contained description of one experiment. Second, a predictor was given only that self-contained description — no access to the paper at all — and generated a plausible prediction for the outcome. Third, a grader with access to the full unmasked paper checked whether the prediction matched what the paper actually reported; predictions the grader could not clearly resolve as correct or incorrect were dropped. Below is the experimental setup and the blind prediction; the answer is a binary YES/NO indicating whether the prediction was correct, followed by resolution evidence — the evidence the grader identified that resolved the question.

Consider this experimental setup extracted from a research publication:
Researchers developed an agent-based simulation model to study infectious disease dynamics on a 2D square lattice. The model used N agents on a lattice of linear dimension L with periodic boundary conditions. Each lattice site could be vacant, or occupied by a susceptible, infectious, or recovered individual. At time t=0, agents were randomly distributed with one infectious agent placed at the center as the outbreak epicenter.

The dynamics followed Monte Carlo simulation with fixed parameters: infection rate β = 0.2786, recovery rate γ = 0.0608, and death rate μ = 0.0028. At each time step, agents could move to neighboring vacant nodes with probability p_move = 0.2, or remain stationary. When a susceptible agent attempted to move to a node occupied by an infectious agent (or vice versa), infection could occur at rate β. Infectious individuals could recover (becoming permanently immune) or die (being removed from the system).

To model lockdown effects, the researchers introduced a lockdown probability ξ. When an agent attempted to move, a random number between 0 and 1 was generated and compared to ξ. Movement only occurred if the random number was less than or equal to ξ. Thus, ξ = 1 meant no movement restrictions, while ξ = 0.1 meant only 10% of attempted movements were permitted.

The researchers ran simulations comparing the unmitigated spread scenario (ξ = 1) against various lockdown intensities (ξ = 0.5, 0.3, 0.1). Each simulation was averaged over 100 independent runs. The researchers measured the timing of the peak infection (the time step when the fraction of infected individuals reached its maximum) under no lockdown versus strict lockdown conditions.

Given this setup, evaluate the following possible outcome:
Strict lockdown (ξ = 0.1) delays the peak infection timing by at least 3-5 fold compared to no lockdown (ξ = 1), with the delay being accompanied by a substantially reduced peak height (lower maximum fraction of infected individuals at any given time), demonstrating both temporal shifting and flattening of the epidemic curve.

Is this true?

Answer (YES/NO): NO